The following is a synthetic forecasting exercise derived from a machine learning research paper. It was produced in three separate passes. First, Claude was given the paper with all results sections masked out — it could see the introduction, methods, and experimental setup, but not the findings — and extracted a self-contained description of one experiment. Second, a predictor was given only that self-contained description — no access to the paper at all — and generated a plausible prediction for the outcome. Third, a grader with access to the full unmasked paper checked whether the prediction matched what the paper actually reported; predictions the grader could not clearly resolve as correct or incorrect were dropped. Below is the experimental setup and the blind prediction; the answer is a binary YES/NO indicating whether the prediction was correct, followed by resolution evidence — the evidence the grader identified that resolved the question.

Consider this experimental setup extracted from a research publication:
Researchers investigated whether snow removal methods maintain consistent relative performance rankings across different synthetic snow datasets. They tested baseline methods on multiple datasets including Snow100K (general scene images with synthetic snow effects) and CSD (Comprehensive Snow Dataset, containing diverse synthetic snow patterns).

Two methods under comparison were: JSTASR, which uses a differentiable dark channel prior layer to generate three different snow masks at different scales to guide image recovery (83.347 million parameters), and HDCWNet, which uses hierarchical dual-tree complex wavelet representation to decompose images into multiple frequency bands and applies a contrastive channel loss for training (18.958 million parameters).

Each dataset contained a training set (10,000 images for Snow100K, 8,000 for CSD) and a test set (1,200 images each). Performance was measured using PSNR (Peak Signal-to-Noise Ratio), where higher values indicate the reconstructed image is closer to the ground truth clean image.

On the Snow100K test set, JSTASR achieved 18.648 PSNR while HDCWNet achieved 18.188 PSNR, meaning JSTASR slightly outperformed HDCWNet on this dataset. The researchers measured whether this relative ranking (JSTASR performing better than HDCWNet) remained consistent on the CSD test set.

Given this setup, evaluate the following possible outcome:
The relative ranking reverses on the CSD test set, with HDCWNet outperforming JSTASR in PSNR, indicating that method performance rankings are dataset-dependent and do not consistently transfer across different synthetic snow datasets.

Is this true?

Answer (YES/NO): YES